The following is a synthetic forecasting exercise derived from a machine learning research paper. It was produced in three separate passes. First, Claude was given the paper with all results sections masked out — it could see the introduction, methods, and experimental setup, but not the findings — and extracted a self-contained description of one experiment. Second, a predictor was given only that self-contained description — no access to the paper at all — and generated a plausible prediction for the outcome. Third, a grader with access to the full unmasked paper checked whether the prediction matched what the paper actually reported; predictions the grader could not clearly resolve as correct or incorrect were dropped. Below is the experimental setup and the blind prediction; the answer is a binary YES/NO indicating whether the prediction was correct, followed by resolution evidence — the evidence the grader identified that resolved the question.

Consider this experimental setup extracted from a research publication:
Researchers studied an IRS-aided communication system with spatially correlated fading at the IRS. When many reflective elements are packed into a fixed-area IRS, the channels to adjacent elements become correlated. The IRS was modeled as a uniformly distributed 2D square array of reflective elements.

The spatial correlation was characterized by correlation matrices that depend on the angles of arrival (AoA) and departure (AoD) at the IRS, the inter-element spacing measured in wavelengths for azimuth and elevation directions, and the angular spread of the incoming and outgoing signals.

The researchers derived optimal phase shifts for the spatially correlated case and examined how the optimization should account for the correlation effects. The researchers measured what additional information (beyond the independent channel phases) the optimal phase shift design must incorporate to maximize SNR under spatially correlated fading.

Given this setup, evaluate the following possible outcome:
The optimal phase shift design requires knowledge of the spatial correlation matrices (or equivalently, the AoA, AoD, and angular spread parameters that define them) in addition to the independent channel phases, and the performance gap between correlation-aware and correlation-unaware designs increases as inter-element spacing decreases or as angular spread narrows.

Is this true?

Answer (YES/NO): YES